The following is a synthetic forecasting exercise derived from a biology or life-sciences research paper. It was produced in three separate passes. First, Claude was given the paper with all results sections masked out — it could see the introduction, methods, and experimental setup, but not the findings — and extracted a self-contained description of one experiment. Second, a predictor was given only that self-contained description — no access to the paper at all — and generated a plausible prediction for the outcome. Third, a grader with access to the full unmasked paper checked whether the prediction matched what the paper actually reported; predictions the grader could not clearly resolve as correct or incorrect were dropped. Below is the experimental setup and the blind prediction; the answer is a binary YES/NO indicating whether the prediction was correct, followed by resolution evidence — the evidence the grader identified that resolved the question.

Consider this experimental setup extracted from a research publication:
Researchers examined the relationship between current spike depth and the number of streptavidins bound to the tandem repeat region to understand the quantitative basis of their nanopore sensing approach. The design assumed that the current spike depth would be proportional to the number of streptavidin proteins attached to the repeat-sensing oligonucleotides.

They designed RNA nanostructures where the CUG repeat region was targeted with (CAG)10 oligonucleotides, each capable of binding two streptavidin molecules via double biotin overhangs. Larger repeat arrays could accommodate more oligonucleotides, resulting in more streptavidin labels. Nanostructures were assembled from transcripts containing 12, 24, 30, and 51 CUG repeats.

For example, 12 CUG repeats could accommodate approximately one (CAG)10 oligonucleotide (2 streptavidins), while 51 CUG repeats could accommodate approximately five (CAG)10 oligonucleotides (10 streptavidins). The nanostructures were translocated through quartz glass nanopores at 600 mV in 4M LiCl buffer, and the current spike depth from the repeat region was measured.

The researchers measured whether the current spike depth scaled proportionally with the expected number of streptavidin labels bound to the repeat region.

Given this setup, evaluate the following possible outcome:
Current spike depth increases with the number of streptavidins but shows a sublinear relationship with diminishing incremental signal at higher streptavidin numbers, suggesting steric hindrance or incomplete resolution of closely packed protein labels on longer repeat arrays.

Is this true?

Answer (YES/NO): NO